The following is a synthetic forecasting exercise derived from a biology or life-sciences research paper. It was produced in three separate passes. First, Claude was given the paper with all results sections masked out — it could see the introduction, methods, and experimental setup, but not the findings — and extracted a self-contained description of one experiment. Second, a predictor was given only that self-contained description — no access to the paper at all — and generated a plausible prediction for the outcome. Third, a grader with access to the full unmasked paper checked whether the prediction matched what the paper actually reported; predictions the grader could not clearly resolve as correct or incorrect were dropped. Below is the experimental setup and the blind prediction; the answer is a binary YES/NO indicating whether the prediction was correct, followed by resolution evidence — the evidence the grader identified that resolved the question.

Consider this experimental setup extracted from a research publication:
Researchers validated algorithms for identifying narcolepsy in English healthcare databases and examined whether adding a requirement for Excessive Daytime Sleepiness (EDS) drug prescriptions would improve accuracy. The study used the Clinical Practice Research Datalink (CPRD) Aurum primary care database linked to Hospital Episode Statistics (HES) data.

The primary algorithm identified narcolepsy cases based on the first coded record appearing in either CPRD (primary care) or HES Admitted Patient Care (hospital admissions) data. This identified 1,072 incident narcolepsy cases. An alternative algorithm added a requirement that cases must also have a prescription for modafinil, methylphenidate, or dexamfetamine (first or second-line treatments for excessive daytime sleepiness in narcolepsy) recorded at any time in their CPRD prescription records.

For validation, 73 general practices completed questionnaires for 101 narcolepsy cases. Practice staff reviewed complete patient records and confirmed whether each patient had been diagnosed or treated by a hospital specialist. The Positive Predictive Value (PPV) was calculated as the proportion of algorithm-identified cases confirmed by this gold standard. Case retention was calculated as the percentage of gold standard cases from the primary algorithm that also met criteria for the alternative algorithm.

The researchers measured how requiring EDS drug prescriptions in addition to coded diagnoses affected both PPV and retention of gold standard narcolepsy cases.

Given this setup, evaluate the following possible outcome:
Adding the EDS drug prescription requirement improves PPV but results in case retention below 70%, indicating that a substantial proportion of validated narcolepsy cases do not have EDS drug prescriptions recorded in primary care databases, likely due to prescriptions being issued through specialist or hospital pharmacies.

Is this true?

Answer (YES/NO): YES